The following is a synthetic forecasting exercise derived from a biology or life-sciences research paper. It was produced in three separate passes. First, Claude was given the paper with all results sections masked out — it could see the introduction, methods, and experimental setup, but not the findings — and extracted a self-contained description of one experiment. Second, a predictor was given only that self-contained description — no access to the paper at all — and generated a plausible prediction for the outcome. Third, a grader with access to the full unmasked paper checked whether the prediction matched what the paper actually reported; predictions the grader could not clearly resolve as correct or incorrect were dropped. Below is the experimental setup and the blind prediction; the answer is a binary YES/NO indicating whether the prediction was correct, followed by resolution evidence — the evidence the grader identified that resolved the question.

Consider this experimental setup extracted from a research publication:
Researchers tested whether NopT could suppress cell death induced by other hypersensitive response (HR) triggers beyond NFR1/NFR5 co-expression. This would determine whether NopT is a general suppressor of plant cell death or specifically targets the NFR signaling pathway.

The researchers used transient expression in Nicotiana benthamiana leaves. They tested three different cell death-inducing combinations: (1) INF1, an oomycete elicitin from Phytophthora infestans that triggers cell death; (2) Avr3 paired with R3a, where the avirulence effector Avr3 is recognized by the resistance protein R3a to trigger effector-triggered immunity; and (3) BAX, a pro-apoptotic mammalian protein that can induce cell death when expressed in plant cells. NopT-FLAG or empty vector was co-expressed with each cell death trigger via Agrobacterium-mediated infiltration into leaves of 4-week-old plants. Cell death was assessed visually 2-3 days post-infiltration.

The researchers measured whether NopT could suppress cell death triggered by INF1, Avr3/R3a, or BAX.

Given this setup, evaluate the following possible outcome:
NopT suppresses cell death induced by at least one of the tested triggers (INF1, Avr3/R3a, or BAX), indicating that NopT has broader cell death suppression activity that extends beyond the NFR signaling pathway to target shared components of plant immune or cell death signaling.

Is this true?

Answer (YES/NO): NO